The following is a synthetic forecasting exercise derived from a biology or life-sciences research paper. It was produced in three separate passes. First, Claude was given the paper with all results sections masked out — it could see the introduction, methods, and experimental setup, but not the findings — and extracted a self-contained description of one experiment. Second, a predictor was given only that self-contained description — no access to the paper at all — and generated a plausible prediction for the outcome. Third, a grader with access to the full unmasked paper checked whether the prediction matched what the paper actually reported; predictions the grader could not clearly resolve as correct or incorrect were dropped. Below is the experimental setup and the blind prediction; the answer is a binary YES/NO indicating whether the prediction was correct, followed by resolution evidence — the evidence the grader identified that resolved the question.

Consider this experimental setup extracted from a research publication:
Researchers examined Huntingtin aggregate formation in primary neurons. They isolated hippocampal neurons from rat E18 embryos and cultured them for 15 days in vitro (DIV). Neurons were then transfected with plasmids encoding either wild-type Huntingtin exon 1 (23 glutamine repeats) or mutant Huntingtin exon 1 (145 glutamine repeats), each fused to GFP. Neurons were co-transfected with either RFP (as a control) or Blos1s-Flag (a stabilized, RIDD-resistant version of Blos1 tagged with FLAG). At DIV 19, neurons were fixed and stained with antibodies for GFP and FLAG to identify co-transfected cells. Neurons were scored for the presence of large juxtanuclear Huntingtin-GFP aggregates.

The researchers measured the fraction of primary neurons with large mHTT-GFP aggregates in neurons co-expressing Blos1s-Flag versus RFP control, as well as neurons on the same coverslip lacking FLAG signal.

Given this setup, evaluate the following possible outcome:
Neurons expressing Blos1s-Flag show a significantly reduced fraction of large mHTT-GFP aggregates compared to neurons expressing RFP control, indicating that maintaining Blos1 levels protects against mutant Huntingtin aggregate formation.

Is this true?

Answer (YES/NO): NO